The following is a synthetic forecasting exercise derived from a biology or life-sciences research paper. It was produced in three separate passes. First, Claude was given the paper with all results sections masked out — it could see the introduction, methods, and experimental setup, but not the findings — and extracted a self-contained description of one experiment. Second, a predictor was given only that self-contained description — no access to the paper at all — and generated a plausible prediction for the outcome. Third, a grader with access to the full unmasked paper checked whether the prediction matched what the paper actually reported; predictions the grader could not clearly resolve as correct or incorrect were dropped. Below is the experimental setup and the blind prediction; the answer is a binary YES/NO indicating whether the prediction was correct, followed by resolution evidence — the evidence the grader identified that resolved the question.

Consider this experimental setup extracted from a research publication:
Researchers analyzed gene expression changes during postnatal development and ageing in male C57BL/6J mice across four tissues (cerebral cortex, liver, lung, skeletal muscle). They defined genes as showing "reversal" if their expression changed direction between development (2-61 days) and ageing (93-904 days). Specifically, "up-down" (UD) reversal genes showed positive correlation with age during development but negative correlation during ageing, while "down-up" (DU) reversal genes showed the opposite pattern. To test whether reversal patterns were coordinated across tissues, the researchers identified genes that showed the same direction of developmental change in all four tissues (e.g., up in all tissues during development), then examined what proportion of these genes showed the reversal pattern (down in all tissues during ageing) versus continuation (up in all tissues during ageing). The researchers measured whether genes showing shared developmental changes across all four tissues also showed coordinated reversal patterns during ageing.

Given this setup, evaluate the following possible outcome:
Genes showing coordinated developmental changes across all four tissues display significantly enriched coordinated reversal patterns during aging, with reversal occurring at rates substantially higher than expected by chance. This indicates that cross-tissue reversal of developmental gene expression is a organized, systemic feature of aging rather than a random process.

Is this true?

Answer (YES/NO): NO